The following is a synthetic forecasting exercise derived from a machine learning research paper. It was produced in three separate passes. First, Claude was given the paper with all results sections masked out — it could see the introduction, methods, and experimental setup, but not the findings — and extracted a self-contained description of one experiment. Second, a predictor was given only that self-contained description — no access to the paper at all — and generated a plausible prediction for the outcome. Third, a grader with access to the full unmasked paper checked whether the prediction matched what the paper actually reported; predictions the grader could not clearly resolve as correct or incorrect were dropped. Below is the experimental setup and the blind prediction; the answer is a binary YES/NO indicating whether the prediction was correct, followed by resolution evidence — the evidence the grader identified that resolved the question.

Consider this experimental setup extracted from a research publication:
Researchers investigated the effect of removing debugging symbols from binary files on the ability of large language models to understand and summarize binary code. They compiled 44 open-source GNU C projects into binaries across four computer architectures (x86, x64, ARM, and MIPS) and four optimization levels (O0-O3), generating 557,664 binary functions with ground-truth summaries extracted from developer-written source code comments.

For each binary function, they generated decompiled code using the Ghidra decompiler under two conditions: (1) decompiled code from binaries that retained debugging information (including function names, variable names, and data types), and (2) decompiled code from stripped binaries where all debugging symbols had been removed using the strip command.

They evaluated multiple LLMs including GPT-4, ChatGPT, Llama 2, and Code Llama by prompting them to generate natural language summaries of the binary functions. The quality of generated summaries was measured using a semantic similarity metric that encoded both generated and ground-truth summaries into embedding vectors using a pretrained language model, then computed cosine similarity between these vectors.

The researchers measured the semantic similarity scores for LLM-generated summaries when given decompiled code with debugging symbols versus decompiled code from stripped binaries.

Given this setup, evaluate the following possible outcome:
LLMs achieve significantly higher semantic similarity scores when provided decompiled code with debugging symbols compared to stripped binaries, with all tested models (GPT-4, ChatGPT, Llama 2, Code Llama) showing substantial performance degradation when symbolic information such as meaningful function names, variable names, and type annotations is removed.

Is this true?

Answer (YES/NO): YES